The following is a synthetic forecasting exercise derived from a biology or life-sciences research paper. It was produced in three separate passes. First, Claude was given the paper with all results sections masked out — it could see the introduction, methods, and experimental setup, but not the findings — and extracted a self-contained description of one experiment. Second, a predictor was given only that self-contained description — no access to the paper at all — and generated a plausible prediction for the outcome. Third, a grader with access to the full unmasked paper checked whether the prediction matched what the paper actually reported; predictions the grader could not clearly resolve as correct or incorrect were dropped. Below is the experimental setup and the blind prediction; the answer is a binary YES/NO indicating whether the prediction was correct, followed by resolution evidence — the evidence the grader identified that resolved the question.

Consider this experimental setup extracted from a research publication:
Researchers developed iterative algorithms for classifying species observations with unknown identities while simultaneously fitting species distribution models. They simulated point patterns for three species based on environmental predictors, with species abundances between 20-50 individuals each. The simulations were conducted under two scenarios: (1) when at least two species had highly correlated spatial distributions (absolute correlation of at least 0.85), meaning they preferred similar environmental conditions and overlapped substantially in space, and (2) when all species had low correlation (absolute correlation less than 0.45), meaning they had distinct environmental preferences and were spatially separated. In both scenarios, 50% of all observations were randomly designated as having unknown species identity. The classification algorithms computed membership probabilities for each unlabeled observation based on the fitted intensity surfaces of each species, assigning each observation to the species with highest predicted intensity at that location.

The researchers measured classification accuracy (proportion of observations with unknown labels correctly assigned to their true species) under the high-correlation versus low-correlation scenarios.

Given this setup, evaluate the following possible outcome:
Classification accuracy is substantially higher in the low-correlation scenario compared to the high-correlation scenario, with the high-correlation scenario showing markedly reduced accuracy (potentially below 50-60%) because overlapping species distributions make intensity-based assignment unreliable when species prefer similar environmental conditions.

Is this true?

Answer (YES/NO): NO